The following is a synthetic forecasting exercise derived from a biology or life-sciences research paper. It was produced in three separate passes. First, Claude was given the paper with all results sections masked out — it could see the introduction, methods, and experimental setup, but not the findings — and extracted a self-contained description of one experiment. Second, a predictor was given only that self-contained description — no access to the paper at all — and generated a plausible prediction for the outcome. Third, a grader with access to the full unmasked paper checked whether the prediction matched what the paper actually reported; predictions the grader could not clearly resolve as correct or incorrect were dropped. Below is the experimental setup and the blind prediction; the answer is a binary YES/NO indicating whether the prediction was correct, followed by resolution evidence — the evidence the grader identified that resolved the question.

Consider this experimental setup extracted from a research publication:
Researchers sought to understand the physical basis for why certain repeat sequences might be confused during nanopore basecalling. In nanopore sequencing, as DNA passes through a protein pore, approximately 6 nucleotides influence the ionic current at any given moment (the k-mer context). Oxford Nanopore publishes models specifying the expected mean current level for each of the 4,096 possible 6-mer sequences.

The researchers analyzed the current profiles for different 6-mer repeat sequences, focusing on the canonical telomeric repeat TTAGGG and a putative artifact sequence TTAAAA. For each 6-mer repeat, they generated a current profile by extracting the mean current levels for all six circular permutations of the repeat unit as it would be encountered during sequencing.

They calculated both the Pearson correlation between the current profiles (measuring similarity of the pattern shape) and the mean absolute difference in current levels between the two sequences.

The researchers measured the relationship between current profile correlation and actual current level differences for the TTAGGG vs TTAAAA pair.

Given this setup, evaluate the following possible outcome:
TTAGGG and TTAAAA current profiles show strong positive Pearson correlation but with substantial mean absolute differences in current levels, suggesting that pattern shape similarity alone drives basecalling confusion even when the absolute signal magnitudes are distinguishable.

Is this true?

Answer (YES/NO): NO